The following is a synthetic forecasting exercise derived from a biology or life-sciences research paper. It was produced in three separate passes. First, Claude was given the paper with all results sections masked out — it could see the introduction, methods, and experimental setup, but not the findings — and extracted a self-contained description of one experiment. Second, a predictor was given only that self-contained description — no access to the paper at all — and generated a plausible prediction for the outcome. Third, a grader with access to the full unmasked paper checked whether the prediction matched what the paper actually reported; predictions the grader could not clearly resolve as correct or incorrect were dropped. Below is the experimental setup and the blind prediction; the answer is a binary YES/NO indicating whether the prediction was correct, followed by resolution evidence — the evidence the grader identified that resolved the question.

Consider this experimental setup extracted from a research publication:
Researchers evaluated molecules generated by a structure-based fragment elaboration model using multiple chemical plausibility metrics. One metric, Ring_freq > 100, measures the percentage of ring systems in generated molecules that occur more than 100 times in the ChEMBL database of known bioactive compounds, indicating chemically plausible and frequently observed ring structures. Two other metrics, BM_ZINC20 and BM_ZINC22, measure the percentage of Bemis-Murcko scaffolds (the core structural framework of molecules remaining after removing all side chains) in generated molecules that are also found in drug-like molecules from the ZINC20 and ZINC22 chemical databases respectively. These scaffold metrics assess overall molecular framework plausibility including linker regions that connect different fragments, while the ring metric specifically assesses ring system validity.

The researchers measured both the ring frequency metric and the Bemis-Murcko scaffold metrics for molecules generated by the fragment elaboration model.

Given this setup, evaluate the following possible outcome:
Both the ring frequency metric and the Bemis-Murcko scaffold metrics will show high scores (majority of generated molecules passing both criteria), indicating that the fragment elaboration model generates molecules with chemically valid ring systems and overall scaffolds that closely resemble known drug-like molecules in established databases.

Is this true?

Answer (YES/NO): NO